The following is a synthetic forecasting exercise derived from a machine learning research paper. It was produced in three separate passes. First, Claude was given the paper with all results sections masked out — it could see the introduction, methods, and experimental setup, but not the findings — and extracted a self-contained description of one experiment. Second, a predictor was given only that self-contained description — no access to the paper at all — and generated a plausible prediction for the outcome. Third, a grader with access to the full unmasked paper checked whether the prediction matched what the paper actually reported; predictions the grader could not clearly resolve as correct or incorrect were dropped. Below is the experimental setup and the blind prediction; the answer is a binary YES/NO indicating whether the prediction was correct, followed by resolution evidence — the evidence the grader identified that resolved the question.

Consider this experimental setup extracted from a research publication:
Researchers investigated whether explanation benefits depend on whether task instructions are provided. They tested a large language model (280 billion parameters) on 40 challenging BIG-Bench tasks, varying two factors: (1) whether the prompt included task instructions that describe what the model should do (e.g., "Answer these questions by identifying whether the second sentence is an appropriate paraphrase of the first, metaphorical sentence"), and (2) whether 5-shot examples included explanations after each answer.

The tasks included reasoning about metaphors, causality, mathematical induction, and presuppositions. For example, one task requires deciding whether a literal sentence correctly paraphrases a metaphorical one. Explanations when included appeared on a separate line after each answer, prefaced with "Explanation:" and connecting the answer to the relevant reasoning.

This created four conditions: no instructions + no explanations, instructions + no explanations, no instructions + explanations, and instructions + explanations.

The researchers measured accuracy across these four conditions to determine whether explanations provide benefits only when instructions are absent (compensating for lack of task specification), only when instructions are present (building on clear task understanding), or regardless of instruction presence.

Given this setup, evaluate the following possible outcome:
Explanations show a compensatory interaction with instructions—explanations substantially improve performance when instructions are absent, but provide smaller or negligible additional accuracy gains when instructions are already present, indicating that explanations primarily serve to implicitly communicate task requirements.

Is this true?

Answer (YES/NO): NO